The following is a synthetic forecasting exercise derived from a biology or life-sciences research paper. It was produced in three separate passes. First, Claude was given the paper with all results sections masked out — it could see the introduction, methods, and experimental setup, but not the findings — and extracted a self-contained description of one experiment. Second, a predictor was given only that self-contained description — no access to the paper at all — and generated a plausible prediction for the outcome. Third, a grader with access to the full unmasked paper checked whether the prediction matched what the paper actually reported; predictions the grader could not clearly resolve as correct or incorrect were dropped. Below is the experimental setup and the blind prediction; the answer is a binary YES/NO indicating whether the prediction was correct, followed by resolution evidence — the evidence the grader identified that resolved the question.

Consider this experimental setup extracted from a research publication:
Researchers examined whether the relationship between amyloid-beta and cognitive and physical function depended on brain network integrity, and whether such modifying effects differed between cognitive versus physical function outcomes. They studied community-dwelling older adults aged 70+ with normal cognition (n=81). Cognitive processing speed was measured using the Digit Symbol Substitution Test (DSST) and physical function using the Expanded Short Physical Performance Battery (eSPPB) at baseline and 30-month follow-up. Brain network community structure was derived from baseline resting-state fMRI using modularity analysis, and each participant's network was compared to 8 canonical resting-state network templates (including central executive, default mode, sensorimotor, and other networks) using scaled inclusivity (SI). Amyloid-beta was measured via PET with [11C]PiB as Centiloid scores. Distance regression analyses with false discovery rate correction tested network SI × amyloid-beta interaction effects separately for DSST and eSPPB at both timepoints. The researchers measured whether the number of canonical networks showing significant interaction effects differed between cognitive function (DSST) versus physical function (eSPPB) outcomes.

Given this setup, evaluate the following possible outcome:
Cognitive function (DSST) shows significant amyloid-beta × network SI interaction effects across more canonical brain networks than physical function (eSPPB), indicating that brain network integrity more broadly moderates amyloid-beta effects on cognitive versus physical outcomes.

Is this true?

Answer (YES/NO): NO